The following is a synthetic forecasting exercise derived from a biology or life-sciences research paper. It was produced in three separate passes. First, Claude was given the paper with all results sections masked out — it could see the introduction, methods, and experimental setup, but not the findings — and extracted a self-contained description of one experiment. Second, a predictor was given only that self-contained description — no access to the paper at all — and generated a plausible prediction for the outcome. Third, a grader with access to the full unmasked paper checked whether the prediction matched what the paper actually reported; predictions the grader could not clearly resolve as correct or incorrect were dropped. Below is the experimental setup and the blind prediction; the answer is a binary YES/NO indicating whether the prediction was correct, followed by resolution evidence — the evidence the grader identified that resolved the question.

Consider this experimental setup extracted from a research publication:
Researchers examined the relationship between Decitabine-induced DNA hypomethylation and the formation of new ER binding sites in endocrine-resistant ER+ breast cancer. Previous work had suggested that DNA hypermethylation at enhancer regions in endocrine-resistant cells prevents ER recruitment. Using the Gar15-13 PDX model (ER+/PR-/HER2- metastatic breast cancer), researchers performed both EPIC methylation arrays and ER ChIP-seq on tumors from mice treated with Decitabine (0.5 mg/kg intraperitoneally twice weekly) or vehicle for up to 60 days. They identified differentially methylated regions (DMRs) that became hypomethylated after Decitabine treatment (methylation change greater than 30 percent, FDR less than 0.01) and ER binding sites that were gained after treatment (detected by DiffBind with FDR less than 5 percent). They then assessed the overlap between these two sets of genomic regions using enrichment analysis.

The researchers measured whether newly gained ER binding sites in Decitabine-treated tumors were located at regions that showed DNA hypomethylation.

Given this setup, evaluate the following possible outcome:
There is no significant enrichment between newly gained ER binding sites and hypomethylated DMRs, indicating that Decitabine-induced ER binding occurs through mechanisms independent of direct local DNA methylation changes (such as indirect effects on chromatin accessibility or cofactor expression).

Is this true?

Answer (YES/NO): NO